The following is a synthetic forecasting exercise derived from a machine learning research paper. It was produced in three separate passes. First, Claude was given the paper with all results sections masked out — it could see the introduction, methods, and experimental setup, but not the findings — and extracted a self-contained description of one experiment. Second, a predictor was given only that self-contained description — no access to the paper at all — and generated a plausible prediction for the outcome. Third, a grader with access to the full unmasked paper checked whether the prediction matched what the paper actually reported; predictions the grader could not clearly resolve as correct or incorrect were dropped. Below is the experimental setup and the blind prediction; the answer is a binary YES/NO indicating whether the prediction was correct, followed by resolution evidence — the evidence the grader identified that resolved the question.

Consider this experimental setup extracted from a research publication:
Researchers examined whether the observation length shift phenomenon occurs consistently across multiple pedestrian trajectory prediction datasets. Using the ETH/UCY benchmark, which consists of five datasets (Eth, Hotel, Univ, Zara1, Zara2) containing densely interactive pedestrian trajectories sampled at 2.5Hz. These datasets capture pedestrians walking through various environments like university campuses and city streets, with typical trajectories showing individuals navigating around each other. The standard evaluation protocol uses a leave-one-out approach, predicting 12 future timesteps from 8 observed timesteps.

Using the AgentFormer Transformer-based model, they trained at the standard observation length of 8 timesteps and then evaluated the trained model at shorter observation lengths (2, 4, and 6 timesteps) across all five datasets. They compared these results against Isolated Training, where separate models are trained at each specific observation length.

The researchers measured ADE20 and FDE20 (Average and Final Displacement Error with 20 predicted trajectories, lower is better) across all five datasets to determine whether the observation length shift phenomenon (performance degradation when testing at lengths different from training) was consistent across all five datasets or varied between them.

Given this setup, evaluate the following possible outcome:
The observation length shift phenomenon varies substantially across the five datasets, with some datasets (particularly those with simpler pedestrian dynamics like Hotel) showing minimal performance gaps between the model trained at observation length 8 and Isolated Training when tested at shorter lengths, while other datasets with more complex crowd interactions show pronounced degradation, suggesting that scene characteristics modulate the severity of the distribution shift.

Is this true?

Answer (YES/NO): NO